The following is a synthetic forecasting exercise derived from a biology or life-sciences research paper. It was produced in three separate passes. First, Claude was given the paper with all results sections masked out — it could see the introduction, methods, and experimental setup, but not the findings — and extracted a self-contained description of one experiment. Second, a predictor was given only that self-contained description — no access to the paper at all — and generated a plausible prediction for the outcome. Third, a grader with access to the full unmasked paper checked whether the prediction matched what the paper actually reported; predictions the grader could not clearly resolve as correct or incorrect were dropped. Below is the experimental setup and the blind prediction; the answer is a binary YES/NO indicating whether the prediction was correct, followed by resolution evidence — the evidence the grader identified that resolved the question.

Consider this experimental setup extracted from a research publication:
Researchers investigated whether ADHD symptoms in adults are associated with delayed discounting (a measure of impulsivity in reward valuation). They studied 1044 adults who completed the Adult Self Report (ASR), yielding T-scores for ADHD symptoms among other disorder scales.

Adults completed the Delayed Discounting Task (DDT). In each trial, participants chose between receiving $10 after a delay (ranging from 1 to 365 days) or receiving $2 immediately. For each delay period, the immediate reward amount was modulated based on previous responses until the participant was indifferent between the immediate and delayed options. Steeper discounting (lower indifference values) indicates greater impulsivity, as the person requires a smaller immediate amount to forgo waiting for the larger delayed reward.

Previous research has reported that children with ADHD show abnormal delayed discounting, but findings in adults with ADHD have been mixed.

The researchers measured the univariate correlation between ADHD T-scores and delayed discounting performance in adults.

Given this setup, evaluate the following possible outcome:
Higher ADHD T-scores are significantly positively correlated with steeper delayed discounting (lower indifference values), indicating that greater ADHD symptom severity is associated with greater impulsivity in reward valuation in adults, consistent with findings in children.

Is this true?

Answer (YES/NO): NO